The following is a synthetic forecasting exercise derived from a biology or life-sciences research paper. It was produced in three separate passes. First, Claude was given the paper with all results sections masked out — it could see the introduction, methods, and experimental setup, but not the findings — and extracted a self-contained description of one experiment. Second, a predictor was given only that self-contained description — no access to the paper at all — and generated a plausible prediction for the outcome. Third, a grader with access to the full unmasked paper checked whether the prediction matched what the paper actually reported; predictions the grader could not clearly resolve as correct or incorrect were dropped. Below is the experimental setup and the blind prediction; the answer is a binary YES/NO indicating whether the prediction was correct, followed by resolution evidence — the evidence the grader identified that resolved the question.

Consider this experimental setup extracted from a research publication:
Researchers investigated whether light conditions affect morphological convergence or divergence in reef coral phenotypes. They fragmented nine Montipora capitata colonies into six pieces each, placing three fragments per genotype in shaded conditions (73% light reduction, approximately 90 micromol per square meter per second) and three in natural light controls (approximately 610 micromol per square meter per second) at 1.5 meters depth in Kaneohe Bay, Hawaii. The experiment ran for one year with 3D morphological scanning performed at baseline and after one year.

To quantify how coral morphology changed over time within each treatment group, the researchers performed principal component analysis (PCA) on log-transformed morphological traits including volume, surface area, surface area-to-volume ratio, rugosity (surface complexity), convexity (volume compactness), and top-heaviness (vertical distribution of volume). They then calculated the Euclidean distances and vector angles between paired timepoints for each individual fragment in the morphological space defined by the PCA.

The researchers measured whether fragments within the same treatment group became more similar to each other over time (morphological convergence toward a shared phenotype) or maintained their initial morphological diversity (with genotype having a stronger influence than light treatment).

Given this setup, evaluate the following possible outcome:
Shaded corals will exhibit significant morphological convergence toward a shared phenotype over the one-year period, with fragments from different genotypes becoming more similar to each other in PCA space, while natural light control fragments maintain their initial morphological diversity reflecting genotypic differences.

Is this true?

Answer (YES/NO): NO